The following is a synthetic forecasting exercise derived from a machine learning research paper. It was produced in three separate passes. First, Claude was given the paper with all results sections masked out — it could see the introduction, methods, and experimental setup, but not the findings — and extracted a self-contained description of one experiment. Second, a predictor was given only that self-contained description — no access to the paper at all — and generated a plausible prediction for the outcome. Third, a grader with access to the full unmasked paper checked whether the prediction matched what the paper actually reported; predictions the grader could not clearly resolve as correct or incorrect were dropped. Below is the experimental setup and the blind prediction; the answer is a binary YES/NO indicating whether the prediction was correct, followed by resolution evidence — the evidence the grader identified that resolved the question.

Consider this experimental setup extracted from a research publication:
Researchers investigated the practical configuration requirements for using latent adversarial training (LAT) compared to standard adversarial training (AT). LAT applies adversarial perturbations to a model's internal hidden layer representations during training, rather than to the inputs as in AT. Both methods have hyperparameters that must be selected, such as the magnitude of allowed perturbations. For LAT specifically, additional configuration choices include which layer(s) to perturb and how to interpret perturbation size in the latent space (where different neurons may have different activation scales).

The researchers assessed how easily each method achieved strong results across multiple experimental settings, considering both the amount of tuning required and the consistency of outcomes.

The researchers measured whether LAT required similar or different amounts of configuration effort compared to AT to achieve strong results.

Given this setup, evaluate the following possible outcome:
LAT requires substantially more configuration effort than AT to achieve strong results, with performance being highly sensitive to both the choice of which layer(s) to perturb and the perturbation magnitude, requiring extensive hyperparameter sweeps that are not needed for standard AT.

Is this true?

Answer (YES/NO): YES